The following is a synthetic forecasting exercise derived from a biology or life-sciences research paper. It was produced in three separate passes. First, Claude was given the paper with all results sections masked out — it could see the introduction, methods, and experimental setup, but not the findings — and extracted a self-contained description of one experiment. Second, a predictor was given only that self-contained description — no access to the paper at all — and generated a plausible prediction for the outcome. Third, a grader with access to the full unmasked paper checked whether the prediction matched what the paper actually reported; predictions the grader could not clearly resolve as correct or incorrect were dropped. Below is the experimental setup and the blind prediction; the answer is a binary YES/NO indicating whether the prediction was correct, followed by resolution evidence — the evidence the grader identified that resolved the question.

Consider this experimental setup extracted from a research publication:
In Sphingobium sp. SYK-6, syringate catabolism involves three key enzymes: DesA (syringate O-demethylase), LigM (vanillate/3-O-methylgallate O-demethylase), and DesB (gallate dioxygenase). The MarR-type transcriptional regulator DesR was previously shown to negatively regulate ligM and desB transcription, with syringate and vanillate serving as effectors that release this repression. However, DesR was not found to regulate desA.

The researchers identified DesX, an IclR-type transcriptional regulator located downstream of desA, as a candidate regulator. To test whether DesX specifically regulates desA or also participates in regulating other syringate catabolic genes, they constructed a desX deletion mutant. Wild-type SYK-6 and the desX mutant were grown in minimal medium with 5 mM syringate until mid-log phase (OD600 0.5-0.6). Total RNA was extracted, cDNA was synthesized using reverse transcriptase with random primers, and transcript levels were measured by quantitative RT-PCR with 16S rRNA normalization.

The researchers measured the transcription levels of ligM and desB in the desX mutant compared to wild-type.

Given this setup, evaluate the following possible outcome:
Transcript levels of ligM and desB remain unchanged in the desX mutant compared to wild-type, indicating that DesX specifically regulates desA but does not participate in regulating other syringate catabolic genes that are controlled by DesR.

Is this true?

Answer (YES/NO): YES